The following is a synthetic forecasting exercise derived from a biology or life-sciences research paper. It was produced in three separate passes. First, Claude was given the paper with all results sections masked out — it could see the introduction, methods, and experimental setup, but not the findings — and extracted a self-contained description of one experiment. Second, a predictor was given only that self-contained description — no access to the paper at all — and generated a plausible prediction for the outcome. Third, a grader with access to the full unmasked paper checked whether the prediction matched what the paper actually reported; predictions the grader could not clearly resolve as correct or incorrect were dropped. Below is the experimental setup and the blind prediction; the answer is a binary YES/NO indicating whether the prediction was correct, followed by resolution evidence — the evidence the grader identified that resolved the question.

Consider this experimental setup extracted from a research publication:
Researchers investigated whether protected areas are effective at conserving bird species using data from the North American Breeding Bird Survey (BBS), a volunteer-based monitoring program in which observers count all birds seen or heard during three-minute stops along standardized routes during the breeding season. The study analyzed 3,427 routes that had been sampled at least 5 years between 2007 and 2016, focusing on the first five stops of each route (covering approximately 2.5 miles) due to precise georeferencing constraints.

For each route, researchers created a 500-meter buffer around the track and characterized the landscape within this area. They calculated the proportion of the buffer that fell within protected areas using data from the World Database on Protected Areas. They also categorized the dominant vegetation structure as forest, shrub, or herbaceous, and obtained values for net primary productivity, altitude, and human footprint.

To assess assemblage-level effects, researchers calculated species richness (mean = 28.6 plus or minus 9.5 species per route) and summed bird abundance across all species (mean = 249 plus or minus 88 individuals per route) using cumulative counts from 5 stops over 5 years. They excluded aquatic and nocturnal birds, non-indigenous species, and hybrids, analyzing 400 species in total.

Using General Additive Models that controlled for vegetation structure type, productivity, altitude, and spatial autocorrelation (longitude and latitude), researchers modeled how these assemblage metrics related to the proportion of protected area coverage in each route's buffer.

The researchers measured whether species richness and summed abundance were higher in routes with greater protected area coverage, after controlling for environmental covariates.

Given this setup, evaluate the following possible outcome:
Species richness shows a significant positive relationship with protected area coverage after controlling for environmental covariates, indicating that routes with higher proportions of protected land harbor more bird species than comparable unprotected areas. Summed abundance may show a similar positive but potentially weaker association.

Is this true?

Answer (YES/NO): NO